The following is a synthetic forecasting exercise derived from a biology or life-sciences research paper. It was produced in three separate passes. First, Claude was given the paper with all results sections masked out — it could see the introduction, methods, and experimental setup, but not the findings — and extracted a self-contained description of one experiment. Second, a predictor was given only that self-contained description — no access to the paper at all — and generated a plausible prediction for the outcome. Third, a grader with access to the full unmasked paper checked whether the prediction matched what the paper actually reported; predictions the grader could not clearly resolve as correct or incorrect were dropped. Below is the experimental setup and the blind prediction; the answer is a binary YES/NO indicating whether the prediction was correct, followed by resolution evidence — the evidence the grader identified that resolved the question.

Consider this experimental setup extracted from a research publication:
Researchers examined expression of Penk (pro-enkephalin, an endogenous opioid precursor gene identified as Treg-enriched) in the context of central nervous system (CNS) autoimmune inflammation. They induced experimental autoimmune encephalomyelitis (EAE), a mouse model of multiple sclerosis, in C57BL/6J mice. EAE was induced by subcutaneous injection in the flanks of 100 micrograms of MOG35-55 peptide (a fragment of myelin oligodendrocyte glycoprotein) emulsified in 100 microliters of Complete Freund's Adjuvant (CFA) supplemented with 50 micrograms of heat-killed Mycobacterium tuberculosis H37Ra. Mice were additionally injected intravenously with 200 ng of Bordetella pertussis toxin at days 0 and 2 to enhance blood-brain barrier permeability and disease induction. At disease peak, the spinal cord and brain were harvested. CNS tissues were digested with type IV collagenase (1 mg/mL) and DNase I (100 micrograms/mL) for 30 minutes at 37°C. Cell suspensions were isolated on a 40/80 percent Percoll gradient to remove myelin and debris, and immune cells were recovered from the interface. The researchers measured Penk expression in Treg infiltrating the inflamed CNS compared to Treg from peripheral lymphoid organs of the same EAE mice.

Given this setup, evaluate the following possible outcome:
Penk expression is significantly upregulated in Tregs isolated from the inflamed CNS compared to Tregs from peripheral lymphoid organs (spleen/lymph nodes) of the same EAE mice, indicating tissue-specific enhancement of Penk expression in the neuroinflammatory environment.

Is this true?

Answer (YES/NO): NO